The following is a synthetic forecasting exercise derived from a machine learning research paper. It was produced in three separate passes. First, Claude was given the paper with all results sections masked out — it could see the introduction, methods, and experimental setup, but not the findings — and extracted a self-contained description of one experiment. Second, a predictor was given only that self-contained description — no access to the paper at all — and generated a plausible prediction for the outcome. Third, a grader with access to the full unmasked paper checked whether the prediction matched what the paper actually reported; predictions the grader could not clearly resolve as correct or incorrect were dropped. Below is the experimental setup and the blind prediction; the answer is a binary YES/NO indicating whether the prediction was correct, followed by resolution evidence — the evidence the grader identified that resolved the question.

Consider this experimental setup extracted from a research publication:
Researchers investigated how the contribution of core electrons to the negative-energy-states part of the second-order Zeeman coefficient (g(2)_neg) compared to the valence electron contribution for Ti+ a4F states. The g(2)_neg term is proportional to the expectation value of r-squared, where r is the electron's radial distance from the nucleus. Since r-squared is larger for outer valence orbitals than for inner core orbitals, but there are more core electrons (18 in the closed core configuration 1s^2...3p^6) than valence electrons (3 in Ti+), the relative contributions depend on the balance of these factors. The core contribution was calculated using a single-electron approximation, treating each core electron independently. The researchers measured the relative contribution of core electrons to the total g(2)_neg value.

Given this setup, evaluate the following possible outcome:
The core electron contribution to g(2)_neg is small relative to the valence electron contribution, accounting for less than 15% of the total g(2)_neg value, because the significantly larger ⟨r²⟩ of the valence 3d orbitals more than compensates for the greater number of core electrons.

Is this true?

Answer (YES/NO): NO